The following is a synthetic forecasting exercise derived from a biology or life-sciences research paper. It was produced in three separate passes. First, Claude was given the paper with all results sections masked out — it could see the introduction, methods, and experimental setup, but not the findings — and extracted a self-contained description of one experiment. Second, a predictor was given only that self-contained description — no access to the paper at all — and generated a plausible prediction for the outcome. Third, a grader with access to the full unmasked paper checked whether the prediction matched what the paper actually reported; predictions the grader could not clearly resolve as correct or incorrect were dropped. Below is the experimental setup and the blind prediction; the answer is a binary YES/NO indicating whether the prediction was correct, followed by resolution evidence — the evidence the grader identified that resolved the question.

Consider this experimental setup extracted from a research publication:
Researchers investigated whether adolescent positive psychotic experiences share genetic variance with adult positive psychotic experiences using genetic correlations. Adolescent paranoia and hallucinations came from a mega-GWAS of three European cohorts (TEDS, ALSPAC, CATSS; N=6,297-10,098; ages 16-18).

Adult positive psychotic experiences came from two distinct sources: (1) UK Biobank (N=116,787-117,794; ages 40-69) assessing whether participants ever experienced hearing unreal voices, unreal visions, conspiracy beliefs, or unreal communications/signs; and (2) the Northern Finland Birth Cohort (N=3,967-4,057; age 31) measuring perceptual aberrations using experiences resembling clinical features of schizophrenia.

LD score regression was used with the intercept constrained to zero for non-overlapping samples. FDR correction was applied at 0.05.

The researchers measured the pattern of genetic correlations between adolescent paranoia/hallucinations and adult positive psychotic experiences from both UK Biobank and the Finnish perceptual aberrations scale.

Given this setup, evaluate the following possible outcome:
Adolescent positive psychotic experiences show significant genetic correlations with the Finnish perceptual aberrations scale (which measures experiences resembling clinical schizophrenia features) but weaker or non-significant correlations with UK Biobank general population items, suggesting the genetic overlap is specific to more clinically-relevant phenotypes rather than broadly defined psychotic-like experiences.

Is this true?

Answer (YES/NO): NO